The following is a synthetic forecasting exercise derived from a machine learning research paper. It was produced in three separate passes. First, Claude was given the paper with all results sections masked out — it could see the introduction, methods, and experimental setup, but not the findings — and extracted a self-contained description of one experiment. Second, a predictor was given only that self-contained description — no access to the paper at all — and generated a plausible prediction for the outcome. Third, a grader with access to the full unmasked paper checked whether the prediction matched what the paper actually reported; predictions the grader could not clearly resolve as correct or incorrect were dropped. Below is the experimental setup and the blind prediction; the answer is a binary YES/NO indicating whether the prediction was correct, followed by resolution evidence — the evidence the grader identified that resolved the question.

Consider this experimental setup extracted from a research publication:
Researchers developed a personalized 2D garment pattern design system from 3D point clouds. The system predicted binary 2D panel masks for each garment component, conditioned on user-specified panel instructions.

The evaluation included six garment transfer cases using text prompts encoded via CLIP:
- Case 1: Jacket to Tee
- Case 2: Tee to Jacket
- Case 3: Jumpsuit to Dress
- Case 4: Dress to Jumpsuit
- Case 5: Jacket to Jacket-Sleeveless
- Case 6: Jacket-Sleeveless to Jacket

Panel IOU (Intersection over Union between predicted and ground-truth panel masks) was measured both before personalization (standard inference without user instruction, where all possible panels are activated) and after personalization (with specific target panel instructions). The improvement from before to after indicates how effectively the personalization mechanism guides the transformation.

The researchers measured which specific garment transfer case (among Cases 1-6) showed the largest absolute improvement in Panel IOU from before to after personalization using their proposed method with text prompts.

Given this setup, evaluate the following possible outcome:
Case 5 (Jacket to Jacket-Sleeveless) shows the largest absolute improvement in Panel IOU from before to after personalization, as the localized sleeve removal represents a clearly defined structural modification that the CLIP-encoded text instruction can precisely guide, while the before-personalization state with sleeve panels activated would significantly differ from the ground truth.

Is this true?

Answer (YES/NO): NO